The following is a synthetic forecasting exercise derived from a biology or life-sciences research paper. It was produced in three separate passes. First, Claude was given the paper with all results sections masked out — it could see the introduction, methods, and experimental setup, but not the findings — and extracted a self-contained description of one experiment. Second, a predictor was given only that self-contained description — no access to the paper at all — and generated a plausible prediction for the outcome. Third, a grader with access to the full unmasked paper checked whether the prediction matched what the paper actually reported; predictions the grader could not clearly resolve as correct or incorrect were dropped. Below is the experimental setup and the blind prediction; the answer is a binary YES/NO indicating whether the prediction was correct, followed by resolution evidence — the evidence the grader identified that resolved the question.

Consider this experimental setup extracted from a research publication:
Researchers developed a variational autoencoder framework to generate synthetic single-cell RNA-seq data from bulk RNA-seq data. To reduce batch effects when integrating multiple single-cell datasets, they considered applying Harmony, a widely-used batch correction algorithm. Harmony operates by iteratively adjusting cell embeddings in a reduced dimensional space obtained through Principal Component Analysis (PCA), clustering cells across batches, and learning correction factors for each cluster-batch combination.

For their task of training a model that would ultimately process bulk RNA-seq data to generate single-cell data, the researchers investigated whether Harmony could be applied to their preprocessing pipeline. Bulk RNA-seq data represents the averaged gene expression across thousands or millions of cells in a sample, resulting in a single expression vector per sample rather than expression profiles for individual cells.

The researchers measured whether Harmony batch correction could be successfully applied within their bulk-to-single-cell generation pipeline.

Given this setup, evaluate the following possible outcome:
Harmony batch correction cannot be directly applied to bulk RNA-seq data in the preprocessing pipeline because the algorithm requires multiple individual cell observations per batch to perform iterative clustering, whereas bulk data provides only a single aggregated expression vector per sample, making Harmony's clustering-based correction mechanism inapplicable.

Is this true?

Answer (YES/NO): YES